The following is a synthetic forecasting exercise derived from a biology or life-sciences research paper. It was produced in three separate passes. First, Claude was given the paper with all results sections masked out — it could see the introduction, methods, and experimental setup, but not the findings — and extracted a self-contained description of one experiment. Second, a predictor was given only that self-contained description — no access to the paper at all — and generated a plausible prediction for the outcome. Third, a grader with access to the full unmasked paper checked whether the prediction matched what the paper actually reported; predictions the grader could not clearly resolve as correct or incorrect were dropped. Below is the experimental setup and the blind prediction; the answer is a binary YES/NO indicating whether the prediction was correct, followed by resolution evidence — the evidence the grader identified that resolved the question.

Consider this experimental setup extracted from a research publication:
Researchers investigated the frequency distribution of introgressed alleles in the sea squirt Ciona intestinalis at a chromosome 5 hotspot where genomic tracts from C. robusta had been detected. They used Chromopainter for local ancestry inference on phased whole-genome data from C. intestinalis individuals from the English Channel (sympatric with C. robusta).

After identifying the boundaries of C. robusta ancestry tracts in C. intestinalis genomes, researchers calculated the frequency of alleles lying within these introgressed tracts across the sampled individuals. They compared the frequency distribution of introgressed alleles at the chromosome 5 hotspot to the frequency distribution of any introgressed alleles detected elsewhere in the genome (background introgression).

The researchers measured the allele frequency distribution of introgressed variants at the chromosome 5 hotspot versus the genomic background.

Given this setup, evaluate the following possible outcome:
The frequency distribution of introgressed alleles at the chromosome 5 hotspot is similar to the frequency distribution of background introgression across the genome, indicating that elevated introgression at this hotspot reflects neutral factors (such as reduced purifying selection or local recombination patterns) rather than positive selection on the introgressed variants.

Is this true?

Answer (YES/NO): NO